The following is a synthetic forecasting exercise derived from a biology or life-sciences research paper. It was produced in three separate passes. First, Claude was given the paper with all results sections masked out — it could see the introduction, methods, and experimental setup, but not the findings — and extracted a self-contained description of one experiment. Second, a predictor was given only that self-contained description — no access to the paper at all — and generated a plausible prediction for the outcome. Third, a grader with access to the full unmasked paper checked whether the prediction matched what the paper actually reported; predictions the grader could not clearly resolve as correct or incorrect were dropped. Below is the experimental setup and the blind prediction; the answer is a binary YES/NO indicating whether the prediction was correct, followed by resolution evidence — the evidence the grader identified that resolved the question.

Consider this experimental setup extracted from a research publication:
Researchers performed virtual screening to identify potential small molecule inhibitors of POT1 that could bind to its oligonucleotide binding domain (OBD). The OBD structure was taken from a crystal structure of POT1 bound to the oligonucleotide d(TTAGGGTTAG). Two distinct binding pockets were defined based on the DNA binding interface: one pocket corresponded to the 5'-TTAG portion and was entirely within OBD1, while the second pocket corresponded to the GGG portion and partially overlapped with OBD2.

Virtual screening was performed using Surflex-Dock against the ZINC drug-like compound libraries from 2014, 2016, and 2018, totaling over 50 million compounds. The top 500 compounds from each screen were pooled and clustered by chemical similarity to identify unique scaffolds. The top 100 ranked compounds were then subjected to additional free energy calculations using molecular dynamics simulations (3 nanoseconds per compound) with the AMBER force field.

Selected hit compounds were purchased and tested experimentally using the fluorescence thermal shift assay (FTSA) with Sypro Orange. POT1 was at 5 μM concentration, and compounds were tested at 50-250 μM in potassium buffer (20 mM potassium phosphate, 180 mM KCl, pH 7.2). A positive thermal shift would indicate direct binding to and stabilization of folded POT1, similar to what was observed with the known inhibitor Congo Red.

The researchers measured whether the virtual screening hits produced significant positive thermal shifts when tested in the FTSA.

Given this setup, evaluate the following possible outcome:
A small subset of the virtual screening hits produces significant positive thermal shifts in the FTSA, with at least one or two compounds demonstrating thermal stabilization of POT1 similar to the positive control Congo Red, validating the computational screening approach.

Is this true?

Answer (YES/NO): NO